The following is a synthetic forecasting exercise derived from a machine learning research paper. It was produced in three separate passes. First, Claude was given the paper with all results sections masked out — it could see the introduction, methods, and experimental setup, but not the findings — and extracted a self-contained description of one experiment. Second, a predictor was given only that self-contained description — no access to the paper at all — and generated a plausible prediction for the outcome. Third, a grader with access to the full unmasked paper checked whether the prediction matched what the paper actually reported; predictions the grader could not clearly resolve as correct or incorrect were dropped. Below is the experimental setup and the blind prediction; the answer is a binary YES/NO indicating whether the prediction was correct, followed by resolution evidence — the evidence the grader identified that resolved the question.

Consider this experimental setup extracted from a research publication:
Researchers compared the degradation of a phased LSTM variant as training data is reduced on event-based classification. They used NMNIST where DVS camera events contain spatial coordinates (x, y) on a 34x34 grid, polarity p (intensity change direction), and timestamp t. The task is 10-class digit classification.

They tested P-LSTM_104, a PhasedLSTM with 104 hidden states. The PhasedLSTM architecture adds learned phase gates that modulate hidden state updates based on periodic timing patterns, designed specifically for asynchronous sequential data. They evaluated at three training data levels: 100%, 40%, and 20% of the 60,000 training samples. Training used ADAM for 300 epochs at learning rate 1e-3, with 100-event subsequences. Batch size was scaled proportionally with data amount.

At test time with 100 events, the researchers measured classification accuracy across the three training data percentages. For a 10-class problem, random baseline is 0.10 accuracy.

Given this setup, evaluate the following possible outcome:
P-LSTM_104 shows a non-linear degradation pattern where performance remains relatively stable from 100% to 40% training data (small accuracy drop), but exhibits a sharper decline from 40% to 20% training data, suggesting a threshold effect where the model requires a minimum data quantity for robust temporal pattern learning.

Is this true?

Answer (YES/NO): NO